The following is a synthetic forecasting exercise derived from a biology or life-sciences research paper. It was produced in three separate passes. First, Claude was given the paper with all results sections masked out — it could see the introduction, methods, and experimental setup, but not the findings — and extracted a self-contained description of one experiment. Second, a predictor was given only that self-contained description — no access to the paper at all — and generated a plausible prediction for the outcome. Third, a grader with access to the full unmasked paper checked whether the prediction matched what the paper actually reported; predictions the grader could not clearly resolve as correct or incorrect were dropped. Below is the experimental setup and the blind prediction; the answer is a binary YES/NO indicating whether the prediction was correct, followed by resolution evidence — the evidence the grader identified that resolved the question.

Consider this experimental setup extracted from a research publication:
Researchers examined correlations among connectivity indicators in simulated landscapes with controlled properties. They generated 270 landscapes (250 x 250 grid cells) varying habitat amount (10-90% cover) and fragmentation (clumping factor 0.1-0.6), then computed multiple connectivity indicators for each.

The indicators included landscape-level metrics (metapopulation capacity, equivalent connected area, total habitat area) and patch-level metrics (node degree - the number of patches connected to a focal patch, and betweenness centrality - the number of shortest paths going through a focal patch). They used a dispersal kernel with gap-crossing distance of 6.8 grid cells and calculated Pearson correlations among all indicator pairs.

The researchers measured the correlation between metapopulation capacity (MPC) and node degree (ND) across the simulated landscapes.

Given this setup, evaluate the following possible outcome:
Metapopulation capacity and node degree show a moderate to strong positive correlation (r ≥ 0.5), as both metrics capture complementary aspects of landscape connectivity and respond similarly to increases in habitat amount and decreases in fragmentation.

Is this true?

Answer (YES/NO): NO